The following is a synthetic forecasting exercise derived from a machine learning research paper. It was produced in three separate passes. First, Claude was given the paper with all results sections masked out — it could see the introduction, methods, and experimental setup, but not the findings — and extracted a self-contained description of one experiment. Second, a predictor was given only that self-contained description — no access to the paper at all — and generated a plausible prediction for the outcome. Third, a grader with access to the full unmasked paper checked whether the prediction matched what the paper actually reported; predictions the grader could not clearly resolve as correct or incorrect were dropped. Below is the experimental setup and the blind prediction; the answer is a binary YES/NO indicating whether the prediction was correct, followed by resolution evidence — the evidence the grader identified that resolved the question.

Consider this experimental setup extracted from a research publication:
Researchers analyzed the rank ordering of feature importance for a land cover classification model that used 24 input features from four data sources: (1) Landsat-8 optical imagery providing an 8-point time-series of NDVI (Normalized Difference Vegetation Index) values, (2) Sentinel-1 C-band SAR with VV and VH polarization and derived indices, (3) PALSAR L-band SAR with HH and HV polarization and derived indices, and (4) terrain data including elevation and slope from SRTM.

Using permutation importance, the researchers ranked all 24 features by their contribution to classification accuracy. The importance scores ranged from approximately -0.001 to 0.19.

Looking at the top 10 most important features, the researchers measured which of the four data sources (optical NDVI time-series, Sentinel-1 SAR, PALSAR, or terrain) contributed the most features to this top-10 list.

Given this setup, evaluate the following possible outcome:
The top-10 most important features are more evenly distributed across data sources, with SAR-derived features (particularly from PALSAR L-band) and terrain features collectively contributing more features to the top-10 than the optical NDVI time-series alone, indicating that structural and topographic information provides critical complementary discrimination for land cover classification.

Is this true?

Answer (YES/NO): NO